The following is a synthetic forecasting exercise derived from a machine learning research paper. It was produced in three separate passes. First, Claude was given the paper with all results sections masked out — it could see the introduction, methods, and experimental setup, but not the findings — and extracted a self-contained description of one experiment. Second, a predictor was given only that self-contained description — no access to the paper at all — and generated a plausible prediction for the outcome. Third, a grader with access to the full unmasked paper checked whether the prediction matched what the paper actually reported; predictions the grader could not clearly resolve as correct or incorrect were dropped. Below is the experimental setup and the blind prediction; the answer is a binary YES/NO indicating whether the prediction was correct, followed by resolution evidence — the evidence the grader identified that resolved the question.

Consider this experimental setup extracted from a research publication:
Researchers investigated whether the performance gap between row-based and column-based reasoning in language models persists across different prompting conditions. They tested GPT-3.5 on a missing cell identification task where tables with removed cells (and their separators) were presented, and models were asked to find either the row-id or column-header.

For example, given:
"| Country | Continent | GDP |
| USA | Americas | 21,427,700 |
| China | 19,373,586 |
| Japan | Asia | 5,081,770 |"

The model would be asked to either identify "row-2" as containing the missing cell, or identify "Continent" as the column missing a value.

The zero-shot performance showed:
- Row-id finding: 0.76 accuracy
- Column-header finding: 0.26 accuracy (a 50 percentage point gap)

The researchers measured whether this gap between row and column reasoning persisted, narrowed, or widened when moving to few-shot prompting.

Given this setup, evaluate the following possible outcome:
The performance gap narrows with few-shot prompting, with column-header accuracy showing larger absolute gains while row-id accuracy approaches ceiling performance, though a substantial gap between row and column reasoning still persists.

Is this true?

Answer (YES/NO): NO